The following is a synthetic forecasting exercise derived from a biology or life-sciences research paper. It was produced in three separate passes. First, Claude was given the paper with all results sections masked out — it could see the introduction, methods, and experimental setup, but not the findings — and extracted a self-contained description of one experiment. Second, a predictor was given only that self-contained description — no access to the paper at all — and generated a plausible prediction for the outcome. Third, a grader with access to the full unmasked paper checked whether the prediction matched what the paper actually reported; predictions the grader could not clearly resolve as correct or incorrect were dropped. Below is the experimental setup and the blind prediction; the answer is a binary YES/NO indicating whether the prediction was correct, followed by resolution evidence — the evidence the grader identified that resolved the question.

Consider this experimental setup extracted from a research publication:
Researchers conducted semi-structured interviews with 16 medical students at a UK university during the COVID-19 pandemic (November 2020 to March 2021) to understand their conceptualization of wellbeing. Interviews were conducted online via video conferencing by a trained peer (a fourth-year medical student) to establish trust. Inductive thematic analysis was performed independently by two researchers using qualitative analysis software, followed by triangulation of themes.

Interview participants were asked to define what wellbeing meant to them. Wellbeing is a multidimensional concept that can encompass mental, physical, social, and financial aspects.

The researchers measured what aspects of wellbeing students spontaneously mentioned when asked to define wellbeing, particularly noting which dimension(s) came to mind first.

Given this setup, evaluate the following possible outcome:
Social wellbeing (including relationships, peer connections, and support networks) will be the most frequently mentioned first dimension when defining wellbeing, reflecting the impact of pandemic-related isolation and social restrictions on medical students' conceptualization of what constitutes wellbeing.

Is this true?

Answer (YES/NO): NO